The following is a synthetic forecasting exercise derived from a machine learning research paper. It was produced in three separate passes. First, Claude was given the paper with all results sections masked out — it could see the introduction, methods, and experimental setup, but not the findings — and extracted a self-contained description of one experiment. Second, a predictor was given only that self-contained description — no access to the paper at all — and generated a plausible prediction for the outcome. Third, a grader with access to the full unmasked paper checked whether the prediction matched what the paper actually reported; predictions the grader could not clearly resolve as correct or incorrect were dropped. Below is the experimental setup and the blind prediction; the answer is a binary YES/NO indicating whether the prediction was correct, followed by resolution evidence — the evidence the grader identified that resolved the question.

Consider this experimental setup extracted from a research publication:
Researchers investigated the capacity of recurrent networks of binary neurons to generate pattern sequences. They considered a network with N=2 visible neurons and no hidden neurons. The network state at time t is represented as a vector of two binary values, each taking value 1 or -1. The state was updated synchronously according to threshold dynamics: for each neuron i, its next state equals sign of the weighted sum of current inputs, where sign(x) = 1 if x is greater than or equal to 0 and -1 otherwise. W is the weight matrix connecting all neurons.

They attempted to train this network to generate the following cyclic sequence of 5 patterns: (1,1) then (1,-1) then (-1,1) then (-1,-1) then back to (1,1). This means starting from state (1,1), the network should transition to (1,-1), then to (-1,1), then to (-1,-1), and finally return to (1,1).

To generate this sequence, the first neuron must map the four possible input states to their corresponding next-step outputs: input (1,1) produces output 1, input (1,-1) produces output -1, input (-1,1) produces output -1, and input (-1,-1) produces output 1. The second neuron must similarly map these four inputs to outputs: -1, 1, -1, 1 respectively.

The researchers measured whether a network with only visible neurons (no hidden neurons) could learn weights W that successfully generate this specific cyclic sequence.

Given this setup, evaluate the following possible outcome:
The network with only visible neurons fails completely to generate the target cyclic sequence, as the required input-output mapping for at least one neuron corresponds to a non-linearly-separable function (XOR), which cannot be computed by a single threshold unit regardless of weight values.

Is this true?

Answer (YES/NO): YES